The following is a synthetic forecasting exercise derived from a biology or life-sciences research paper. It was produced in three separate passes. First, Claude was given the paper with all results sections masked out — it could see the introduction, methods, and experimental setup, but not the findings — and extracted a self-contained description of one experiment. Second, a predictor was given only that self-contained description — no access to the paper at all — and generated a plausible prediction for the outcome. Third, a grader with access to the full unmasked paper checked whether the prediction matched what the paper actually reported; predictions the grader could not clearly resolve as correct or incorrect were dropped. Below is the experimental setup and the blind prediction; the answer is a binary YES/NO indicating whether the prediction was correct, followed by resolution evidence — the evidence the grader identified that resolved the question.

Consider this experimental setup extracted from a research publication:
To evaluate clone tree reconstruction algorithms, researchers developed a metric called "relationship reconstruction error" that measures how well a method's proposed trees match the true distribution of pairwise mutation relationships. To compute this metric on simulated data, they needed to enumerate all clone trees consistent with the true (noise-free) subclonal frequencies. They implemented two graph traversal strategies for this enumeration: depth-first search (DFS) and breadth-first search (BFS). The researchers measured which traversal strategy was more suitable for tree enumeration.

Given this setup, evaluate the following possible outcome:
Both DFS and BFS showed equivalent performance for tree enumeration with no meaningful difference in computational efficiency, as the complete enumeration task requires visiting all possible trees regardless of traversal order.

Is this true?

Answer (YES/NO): NO